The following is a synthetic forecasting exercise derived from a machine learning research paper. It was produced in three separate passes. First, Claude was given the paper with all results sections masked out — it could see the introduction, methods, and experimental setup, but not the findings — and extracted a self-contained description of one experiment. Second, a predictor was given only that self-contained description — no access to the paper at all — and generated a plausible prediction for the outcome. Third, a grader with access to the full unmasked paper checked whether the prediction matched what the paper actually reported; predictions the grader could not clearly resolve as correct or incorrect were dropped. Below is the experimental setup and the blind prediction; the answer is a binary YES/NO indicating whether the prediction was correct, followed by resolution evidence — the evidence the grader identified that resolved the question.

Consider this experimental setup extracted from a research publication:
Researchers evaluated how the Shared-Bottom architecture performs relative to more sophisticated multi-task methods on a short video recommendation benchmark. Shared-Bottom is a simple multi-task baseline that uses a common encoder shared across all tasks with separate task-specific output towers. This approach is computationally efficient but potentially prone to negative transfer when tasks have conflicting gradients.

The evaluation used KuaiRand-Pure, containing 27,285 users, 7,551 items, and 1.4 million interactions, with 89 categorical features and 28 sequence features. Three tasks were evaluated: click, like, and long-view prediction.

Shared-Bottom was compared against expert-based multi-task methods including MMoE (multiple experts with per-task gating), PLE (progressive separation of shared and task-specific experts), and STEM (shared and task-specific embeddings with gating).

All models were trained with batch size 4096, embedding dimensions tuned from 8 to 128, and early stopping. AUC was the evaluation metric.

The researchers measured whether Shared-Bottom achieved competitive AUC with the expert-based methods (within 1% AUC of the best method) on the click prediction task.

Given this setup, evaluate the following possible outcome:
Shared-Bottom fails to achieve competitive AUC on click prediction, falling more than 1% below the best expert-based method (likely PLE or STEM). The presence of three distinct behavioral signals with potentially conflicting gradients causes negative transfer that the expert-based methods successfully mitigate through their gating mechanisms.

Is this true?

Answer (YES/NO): NO